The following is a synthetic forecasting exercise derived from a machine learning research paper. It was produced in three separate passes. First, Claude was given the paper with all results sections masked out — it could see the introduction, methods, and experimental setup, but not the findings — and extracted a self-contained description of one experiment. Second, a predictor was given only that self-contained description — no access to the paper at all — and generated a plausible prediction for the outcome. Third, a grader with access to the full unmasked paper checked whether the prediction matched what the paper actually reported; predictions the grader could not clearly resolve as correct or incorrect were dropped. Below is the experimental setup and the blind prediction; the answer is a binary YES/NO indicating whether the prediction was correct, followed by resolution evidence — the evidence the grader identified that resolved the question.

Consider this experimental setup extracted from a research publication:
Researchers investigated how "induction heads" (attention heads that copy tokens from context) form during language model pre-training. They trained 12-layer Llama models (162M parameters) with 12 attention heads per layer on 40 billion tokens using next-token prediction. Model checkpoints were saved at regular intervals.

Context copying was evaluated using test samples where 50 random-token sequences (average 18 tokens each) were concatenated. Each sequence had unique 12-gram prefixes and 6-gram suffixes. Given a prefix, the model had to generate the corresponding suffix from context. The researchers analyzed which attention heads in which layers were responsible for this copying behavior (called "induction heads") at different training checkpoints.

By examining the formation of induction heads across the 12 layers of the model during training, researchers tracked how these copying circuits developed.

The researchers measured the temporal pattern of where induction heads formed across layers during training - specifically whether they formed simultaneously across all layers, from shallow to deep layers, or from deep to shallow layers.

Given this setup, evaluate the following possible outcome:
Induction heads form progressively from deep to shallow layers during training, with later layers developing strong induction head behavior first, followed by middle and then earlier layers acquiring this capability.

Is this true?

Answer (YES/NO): NO